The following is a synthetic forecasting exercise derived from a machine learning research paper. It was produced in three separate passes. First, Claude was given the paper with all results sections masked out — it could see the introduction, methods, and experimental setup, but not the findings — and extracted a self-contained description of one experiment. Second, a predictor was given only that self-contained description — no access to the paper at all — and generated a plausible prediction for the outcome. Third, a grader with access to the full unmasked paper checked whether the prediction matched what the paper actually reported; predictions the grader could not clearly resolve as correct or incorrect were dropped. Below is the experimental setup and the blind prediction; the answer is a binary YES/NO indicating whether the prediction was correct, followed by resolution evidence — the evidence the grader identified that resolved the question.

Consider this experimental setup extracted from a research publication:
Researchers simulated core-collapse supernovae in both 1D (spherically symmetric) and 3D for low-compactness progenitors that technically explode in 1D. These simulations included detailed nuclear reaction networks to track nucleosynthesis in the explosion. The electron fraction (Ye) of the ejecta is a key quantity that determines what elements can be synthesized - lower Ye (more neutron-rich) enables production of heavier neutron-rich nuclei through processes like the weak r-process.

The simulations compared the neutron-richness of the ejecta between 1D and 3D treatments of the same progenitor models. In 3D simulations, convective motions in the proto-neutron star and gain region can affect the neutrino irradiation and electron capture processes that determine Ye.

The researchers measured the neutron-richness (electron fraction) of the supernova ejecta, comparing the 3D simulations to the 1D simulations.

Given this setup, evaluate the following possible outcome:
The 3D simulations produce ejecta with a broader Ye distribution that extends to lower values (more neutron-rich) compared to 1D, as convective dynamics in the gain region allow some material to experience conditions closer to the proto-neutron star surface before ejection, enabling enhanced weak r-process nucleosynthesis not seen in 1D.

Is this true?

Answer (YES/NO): YES